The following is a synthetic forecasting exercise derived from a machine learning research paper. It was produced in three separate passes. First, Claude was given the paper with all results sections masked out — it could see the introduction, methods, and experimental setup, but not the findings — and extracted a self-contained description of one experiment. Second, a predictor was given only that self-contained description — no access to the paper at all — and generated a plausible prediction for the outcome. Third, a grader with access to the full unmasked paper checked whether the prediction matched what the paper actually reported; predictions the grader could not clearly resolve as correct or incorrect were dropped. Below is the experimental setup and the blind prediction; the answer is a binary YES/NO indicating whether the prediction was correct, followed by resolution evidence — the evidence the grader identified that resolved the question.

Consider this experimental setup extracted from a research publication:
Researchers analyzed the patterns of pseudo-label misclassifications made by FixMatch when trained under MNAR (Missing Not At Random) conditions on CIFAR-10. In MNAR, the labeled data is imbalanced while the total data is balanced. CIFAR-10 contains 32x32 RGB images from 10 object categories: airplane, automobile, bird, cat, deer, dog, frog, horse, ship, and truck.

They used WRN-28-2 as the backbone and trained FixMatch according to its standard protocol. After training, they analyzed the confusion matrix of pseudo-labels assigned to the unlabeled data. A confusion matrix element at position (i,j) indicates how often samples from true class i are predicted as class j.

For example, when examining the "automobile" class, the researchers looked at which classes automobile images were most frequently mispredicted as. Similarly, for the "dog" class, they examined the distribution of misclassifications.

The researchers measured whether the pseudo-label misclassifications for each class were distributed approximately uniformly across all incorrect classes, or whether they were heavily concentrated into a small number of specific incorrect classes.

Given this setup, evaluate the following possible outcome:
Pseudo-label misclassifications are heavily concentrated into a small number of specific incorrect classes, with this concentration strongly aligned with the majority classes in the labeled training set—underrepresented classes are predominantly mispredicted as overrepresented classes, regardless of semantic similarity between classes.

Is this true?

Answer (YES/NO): NO